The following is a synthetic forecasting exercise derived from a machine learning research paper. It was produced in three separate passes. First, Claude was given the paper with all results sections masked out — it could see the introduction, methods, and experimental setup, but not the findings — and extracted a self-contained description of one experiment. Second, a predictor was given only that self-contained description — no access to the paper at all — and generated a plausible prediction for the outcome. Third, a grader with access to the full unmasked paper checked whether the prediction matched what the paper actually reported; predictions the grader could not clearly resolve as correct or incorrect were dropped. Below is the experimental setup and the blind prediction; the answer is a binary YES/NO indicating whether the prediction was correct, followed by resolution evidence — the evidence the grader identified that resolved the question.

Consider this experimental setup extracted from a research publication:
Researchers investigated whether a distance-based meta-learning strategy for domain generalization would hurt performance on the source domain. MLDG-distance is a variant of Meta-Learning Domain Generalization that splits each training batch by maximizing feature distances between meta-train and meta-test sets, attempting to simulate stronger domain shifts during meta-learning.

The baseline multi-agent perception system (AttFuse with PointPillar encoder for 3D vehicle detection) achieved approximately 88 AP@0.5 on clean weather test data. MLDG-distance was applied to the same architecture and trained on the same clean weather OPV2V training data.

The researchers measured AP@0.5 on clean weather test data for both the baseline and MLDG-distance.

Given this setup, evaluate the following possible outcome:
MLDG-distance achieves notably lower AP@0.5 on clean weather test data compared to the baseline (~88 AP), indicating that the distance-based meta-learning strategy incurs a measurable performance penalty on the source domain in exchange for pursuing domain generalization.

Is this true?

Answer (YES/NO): YES